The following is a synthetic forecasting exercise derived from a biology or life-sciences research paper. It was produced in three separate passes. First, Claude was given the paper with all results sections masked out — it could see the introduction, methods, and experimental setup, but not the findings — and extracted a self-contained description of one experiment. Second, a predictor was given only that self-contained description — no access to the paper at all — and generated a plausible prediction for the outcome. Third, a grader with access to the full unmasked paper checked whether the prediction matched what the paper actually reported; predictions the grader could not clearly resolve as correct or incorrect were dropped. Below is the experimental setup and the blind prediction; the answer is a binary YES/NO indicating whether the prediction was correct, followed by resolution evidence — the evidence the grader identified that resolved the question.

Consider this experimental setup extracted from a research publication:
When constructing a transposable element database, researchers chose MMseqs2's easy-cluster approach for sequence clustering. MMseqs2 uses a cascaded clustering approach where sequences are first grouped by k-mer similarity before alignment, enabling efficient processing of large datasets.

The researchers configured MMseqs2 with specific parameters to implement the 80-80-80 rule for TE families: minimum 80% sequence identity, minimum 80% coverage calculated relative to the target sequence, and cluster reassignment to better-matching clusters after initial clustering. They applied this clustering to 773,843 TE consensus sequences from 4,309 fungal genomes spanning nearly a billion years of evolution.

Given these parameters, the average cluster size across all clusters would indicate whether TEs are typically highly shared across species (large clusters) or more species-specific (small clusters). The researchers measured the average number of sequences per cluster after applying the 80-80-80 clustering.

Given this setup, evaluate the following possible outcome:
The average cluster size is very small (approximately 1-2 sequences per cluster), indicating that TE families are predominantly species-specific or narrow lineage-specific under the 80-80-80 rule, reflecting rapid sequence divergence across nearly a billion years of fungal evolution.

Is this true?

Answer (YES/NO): NO